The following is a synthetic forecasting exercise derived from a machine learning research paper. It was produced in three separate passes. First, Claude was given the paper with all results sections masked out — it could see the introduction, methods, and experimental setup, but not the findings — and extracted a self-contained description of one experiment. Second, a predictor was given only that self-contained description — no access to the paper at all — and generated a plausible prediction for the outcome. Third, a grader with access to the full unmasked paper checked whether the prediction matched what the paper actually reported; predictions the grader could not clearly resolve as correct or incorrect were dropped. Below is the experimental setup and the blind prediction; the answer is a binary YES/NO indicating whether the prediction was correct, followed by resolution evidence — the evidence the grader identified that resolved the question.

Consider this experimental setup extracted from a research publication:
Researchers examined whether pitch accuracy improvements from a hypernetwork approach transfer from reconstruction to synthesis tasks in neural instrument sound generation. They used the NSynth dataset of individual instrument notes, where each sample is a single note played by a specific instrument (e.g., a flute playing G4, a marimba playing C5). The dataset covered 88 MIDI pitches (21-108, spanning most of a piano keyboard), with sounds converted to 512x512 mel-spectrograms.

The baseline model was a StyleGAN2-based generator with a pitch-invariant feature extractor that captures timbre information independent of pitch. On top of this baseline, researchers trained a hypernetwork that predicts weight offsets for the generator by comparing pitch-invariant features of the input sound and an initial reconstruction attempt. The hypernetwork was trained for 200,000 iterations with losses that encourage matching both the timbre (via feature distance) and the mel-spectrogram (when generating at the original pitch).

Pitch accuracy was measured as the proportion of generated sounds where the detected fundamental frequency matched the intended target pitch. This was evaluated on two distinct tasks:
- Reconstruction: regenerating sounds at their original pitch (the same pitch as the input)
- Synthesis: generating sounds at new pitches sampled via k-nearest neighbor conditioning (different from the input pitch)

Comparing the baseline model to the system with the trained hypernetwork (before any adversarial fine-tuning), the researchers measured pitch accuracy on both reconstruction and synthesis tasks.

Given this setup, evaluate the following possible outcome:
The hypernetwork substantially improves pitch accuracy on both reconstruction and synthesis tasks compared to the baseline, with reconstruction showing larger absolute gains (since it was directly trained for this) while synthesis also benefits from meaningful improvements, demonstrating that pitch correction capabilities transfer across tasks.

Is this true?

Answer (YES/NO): NO